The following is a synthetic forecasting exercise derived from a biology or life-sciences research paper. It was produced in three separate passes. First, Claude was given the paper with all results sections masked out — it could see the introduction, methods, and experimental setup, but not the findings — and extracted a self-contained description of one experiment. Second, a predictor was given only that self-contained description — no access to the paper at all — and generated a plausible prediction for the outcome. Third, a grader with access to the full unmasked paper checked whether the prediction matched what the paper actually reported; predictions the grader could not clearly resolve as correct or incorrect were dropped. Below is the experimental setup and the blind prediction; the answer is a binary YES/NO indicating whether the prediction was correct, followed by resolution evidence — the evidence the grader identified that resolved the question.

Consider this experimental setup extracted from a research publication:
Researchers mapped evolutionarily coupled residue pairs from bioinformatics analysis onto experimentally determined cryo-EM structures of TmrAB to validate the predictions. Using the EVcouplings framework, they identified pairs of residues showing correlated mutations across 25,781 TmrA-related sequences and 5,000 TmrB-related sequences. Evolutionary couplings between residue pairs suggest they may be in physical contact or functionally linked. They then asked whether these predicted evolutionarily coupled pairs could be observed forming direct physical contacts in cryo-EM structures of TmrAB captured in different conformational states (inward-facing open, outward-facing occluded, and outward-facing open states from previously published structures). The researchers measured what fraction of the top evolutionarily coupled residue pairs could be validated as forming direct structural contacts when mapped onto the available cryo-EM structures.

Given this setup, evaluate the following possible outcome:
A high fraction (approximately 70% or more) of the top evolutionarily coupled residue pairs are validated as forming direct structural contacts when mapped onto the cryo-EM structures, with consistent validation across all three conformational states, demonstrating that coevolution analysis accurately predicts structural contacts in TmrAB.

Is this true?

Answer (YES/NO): NO